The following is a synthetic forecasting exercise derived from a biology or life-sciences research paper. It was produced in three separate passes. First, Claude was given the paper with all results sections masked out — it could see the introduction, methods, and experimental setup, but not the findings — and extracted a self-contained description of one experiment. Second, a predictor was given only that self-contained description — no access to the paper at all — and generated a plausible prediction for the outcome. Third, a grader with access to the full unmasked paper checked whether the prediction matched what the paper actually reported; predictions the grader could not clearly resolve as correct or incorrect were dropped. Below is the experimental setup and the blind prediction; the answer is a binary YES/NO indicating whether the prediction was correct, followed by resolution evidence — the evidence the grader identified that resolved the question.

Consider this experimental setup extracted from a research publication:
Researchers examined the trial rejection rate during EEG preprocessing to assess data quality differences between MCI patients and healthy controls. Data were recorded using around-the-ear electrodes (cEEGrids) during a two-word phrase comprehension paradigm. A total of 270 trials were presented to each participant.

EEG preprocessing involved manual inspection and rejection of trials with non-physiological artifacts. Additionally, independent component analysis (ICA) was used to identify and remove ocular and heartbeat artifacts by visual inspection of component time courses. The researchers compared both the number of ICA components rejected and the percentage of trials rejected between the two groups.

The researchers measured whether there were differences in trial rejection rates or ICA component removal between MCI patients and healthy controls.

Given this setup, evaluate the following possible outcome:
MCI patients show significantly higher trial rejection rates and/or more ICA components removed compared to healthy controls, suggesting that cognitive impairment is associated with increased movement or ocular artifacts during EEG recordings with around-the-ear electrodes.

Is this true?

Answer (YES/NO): NO